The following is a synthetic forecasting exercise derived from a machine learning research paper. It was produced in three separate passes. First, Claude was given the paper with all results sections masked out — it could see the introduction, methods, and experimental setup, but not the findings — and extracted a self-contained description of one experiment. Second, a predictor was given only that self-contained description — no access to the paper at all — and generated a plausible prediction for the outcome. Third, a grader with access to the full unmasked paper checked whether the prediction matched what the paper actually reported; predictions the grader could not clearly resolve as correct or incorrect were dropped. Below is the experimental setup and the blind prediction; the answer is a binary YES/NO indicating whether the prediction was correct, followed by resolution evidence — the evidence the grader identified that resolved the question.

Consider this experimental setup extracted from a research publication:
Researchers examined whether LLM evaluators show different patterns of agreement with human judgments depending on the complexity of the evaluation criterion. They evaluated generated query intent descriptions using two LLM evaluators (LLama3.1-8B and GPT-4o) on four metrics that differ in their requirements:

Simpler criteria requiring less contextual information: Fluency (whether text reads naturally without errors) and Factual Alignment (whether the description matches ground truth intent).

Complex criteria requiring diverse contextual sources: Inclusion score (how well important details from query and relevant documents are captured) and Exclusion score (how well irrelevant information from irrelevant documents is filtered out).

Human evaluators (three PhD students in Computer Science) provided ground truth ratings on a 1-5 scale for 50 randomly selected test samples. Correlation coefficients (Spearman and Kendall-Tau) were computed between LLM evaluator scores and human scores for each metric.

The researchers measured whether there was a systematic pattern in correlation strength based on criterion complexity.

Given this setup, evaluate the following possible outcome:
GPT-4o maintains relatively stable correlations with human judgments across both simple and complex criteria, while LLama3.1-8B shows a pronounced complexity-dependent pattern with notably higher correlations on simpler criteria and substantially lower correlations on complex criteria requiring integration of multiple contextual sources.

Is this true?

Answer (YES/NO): NO